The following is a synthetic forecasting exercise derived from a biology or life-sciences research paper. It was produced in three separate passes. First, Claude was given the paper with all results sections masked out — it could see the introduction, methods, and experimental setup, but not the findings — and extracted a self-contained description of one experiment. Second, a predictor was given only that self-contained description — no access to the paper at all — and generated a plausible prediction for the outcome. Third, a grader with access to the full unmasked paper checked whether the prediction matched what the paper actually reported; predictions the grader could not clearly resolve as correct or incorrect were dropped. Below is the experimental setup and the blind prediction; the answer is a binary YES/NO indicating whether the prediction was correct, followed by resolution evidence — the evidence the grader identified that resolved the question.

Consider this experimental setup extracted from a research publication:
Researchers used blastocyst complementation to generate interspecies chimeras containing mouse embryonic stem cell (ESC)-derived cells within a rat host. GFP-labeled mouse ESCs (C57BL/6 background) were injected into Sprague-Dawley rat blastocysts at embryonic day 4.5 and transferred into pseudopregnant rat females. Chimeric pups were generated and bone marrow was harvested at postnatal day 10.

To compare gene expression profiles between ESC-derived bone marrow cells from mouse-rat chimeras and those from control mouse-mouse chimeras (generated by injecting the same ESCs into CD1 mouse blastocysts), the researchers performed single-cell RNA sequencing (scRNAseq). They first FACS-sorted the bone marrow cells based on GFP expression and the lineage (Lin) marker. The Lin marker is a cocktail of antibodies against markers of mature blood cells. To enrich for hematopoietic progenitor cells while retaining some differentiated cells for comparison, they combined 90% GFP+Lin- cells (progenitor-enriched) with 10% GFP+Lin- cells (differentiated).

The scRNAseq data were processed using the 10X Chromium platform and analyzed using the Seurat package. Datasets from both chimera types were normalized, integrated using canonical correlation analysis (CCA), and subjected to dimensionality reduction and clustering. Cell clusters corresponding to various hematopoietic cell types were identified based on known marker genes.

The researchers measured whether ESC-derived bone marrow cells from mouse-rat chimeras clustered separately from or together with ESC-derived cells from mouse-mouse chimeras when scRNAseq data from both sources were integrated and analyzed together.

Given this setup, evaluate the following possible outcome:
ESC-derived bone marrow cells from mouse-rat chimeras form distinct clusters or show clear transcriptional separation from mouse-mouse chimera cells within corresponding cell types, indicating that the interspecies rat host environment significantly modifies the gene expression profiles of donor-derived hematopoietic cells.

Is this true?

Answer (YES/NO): NO